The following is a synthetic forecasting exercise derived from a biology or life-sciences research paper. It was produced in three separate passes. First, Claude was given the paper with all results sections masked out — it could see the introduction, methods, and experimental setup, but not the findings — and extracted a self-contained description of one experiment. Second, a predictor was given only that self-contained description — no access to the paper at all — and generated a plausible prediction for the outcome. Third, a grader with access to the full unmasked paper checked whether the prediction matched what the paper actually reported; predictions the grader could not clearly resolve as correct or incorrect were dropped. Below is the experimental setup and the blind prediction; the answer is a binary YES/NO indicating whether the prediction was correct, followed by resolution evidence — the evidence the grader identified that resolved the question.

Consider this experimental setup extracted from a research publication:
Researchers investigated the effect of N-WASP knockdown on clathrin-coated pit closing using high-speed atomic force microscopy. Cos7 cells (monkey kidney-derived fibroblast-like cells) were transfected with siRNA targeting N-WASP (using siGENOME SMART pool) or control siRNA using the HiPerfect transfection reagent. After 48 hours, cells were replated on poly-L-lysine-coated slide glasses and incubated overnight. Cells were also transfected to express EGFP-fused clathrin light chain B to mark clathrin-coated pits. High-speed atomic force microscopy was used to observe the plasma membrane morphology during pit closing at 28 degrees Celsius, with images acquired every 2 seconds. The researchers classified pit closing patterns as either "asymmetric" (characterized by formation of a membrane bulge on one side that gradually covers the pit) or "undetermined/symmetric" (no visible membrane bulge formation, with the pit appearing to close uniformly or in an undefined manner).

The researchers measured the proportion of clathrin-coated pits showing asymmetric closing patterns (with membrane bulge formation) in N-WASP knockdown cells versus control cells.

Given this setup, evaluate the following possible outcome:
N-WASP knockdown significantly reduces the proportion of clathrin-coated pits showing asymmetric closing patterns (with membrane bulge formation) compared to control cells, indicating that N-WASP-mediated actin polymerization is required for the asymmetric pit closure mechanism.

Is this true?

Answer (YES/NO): YES